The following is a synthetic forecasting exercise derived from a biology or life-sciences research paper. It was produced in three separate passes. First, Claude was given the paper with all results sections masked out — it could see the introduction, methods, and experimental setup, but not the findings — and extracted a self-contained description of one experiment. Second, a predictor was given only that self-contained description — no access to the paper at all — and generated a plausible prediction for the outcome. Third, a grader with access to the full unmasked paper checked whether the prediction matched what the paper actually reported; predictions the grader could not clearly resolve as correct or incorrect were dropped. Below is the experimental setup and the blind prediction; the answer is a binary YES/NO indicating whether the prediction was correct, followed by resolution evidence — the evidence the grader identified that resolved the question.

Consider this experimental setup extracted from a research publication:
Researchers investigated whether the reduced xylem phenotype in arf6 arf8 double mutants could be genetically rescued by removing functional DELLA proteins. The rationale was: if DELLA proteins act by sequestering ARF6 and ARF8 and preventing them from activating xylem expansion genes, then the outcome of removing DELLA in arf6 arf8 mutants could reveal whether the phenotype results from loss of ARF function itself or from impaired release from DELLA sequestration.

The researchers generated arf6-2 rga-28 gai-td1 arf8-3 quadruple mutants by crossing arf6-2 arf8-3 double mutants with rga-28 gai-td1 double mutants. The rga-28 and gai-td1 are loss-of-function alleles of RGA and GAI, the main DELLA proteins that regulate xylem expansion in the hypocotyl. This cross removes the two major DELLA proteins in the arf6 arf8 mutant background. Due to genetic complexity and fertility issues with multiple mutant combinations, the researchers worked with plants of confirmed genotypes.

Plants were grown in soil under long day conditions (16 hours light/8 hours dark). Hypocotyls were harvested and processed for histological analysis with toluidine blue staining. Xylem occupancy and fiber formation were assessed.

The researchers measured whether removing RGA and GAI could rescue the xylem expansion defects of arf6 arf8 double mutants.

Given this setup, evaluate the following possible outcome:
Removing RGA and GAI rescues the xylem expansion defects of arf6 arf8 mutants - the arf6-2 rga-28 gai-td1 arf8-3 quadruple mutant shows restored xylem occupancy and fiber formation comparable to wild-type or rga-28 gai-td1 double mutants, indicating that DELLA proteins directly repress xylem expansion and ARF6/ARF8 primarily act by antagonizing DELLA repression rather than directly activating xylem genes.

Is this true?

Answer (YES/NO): NO